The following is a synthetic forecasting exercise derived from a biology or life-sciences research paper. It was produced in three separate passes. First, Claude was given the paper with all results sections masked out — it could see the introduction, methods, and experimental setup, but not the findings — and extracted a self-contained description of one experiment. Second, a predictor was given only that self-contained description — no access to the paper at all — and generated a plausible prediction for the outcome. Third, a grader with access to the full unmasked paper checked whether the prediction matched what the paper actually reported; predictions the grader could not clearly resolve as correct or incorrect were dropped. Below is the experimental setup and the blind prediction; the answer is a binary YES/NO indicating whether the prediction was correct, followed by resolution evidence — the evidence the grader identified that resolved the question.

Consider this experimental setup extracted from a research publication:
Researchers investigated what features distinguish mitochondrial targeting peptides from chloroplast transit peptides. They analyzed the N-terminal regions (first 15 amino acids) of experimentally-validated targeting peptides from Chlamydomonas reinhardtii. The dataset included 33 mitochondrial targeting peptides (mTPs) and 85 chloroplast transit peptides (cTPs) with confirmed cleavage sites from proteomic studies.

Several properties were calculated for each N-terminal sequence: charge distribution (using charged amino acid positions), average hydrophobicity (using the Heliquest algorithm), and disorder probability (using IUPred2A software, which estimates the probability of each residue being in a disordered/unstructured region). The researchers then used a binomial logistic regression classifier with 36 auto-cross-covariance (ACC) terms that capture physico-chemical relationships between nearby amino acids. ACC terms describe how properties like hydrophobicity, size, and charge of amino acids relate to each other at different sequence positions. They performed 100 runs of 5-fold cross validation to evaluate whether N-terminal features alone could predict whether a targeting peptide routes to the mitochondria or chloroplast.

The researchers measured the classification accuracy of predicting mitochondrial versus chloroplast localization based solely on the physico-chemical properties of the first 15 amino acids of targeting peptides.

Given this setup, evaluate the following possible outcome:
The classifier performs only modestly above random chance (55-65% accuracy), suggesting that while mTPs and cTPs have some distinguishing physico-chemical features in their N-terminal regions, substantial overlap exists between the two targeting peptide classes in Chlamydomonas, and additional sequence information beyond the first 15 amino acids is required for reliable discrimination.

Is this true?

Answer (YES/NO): NO